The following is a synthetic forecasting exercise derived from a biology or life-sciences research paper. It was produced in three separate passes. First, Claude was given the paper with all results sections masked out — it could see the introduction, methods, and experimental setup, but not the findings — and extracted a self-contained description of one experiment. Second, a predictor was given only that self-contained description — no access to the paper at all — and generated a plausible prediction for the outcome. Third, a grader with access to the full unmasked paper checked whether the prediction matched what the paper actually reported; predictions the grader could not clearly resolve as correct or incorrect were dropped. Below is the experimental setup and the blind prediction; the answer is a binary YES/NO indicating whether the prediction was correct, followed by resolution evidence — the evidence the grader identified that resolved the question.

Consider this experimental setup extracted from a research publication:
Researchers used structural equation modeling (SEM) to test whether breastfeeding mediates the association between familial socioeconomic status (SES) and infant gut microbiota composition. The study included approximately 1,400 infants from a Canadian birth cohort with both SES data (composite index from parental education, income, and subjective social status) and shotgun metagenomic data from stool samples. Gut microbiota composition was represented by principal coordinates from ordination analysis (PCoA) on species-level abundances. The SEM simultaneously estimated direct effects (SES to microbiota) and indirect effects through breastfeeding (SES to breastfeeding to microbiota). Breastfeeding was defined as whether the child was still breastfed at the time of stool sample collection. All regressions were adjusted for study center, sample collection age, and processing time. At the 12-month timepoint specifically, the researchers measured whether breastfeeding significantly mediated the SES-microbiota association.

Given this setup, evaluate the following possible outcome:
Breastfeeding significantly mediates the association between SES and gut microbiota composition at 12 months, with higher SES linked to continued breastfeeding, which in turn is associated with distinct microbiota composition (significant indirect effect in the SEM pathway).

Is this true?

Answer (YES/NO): YES